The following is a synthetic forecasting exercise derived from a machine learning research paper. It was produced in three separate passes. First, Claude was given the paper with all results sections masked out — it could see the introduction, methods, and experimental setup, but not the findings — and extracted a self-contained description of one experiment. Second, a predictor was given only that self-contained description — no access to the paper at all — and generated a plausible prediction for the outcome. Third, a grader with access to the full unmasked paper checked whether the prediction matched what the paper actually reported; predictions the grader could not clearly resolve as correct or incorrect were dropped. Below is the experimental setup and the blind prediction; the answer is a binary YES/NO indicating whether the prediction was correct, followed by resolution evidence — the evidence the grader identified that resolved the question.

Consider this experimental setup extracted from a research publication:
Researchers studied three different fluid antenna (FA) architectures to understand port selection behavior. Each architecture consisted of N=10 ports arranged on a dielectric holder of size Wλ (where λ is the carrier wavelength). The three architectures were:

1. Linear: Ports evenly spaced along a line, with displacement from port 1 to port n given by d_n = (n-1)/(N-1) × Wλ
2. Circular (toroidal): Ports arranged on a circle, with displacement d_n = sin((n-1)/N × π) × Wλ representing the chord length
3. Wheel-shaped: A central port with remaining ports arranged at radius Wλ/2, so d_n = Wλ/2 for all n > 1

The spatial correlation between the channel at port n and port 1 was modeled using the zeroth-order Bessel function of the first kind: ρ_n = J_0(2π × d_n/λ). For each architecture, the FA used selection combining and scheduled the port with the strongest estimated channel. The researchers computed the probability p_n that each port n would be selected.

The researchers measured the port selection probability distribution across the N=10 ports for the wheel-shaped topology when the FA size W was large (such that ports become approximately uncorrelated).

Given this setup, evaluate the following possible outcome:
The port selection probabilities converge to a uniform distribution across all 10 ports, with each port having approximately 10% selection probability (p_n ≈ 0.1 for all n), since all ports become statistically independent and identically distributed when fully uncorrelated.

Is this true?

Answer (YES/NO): YES